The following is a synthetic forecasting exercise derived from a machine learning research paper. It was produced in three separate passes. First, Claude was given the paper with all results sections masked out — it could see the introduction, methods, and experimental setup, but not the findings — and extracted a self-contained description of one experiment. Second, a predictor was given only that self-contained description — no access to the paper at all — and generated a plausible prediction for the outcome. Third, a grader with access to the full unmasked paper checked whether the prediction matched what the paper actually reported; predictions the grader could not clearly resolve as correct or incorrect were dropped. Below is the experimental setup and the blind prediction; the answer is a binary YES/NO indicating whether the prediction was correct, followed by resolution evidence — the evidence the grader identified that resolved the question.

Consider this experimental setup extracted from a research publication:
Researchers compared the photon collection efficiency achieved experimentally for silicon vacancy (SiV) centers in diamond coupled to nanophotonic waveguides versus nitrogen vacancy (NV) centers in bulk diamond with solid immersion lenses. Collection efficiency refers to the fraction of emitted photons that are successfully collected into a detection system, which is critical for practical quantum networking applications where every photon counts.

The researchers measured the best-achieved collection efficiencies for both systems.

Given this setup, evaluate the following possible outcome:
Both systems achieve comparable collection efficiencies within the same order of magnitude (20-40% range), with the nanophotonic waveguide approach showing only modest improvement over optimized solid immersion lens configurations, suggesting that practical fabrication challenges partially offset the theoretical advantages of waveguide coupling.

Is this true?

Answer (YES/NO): NO